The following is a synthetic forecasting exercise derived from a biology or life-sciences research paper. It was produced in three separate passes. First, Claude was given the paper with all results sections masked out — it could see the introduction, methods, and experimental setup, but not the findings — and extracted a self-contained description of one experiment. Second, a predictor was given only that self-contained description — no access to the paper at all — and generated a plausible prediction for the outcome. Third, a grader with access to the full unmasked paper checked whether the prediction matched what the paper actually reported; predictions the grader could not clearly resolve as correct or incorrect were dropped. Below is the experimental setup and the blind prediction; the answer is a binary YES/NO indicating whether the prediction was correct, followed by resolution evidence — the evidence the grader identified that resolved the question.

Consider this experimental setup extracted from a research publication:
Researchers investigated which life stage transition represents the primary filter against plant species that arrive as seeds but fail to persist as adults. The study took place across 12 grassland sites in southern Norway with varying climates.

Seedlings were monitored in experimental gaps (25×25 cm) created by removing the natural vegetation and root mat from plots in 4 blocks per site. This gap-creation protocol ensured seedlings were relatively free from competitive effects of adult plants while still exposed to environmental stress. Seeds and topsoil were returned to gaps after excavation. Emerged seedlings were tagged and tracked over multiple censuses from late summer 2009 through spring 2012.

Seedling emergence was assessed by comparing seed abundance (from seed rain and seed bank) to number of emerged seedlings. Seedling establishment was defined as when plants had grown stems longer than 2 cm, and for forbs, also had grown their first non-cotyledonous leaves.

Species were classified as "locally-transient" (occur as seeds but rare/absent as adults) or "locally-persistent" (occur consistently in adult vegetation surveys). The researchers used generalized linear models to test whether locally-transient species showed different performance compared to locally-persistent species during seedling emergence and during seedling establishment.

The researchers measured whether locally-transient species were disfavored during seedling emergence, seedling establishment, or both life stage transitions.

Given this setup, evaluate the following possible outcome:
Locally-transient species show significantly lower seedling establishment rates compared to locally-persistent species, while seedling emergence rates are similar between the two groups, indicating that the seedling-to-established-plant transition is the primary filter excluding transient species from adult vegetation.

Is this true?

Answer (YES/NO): NO